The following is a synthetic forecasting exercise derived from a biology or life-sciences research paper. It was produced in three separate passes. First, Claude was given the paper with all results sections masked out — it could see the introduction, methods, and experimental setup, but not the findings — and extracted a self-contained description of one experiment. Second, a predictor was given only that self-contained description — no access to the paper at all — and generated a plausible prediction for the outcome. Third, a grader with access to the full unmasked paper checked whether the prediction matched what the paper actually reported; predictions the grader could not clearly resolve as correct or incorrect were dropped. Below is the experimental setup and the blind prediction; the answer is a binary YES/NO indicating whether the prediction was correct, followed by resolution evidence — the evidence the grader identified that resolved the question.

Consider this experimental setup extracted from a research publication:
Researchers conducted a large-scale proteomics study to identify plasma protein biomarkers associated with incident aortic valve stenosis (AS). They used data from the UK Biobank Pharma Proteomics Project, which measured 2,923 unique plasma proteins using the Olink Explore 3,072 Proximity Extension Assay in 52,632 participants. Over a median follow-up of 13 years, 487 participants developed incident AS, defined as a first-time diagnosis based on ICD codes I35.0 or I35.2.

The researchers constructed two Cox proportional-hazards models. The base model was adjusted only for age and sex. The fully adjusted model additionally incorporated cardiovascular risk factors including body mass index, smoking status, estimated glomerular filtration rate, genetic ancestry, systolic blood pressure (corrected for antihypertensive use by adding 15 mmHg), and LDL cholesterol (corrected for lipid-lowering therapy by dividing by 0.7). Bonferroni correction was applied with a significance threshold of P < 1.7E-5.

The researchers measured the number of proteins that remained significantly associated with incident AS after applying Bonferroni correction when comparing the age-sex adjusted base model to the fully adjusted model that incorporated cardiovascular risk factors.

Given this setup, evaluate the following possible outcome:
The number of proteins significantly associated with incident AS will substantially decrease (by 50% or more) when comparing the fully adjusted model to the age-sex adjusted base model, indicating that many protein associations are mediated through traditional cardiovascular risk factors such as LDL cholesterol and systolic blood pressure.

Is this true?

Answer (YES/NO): YES